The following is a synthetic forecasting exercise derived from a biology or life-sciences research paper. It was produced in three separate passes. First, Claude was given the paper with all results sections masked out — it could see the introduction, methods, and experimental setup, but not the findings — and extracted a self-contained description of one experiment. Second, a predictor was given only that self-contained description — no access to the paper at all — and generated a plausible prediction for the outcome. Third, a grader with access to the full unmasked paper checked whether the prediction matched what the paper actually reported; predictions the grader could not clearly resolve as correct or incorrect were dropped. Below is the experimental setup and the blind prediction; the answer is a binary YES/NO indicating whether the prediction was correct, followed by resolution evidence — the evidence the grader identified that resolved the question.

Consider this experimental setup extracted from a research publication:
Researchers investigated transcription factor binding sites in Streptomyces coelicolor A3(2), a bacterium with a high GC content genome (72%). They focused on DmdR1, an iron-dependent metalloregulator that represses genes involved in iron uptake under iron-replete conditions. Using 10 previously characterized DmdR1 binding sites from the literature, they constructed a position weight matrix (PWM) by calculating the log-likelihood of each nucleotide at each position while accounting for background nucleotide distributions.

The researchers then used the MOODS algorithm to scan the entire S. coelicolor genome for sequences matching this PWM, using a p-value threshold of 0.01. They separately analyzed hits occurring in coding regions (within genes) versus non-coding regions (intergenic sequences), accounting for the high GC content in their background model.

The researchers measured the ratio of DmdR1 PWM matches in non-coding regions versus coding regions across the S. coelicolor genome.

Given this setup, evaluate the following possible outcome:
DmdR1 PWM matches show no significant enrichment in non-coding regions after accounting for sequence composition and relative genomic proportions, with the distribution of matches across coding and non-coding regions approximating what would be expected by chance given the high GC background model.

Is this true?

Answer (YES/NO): NO